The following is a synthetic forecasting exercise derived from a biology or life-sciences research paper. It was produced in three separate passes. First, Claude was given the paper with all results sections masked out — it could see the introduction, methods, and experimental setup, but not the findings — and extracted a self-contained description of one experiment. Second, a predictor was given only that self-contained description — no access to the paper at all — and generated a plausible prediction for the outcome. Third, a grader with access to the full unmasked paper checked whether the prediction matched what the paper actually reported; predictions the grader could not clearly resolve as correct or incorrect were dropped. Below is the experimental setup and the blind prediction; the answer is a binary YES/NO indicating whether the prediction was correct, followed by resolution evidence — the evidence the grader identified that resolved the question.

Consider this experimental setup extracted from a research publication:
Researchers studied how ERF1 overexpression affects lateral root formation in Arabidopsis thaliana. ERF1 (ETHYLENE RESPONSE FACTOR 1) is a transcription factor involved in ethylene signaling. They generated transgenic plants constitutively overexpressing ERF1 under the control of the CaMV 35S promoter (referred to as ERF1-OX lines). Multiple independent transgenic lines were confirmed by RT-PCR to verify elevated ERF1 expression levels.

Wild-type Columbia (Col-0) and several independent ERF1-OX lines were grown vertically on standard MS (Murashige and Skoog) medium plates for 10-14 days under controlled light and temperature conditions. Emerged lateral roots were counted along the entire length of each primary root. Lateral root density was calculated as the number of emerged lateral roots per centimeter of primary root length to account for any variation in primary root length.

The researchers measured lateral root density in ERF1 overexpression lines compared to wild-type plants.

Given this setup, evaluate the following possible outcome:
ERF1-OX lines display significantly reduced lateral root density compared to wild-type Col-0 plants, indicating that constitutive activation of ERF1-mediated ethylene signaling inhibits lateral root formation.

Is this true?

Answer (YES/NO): YES